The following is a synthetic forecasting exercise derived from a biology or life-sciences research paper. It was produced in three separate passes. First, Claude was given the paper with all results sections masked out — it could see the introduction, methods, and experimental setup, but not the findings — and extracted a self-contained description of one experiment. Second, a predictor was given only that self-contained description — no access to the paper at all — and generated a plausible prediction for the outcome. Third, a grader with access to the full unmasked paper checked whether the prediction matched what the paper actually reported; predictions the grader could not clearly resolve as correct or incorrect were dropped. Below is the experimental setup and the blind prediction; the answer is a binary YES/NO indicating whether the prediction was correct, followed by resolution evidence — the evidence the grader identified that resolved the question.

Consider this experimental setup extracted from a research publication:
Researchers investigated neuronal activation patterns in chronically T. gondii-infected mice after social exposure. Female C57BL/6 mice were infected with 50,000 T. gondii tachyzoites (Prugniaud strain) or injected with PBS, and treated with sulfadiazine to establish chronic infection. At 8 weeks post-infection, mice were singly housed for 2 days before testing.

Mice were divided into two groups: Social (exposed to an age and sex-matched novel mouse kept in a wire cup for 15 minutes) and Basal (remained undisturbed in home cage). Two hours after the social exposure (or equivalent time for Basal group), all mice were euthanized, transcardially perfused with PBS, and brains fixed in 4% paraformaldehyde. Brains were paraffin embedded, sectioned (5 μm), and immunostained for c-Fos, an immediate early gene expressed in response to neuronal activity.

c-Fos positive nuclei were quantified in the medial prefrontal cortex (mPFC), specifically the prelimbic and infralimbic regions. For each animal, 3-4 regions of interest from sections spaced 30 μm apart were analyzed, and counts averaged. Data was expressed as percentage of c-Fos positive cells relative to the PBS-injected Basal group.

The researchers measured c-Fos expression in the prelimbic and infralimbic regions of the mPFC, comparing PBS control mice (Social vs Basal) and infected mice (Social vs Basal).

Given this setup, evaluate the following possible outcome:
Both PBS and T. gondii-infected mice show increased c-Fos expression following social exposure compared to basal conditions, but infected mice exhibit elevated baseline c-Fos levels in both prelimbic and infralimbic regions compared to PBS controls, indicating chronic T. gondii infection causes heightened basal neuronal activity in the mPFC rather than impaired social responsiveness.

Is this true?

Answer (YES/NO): NO